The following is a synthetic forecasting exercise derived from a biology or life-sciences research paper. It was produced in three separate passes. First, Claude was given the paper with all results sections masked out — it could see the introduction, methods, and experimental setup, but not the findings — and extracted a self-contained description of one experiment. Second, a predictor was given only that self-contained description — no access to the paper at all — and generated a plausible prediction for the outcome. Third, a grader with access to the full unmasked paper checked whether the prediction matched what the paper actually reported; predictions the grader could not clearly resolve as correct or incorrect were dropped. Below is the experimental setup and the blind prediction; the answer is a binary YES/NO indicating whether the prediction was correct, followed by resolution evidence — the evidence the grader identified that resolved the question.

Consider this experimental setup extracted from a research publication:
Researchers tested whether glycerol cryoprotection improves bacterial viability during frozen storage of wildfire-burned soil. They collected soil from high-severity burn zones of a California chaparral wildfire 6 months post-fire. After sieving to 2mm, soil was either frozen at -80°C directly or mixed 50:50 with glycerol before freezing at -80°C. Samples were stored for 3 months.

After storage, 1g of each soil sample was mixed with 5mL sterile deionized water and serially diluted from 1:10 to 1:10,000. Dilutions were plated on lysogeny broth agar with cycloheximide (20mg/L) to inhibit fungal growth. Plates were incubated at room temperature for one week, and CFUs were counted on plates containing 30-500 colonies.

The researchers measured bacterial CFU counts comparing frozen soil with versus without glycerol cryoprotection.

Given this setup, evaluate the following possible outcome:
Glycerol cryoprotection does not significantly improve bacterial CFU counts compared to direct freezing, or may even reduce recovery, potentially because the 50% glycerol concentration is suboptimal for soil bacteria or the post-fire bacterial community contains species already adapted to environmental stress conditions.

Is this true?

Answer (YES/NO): YES